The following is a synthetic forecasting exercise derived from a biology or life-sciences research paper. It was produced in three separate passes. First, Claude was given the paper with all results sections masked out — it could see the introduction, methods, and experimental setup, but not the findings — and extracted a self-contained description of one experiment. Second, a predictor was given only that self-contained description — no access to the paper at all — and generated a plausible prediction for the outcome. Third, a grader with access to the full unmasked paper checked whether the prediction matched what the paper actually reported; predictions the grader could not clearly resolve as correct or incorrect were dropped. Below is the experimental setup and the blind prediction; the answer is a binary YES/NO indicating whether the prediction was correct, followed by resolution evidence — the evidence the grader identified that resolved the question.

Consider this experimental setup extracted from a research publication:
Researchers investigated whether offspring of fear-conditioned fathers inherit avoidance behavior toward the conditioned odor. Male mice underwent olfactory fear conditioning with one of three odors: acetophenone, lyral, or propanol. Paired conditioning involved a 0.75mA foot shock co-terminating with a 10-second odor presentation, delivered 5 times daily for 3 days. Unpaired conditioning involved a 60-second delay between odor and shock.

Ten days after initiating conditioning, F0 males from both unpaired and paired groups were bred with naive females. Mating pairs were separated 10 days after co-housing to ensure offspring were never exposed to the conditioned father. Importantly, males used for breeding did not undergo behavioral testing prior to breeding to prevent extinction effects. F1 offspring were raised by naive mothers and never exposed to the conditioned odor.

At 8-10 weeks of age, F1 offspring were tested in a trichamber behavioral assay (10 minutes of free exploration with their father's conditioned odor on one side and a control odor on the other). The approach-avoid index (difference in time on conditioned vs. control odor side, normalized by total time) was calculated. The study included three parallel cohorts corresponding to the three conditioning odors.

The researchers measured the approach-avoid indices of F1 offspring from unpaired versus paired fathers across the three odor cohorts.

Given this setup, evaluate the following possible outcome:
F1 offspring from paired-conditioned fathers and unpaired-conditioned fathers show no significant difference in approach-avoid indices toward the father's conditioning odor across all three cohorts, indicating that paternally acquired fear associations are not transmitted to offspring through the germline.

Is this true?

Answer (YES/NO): NO